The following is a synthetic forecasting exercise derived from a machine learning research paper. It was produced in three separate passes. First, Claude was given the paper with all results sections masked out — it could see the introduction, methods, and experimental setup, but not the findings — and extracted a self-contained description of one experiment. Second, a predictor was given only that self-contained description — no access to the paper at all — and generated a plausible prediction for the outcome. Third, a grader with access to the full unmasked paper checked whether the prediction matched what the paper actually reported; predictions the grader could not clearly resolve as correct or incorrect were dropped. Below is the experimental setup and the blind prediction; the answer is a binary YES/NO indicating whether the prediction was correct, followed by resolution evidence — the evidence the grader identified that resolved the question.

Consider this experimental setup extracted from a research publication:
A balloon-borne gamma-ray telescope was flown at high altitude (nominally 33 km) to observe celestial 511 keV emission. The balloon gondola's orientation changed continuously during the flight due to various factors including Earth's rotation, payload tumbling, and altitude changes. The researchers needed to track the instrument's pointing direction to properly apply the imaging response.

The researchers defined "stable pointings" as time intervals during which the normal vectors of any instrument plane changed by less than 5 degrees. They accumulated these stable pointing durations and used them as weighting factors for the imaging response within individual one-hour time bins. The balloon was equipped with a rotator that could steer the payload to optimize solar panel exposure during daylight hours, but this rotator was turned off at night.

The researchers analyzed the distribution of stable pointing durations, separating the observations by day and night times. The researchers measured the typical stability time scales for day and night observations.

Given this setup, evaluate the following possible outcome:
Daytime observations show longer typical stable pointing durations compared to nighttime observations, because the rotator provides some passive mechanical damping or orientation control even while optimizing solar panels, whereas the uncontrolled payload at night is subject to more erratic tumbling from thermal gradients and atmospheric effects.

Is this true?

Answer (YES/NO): YES